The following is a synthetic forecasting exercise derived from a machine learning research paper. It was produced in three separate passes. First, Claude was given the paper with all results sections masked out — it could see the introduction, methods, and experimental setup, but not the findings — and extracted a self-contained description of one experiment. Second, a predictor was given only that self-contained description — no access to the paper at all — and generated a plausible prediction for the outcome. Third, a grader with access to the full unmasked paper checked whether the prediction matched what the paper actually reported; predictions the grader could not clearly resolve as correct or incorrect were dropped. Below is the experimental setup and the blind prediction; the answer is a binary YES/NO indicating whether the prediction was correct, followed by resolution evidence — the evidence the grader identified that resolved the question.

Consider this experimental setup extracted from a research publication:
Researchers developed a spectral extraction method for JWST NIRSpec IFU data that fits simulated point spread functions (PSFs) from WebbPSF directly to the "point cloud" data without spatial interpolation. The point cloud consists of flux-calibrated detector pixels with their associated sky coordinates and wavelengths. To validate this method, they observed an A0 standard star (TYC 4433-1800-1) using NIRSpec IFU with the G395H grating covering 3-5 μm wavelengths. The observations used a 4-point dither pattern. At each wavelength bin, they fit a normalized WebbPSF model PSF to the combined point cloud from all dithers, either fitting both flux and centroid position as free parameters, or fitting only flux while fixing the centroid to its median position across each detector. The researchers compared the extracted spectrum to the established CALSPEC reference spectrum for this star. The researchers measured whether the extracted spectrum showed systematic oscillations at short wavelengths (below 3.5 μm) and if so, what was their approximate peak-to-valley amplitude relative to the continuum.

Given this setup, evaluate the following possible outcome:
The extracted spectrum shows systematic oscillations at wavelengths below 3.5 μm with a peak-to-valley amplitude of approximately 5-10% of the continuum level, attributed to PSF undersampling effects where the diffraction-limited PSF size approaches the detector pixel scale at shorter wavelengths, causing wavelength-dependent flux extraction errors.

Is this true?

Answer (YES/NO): NO